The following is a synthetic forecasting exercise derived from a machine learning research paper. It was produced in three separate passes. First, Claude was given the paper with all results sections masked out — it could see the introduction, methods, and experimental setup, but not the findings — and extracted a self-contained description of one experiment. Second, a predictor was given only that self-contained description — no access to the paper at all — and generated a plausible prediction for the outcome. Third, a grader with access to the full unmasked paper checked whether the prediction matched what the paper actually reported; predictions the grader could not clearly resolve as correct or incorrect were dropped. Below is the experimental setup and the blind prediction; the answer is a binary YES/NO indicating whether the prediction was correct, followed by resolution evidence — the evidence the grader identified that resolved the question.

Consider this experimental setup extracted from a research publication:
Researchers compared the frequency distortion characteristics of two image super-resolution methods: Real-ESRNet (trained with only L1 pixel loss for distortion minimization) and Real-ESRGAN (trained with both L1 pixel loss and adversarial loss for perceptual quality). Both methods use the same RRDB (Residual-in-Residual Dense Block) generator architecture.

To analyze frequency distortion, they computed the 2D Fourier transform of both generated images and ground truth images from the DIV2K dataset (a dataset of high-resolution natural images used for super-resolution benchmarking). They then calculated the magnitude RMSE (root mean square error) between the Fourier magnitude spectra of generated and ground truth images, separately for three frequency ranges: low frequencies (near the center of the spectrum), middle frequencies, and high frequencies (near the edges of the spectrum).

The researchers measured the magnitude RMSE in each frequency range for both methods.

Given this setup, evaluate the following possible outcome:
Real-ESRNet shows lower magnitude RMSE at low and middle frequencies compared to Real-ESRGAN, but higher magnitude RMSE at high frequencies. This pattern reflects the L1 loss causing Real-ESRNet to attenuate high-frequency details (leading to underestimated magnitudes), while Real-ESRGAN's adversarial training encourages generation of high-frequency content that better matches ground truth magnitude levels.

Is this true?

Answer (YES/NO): NO